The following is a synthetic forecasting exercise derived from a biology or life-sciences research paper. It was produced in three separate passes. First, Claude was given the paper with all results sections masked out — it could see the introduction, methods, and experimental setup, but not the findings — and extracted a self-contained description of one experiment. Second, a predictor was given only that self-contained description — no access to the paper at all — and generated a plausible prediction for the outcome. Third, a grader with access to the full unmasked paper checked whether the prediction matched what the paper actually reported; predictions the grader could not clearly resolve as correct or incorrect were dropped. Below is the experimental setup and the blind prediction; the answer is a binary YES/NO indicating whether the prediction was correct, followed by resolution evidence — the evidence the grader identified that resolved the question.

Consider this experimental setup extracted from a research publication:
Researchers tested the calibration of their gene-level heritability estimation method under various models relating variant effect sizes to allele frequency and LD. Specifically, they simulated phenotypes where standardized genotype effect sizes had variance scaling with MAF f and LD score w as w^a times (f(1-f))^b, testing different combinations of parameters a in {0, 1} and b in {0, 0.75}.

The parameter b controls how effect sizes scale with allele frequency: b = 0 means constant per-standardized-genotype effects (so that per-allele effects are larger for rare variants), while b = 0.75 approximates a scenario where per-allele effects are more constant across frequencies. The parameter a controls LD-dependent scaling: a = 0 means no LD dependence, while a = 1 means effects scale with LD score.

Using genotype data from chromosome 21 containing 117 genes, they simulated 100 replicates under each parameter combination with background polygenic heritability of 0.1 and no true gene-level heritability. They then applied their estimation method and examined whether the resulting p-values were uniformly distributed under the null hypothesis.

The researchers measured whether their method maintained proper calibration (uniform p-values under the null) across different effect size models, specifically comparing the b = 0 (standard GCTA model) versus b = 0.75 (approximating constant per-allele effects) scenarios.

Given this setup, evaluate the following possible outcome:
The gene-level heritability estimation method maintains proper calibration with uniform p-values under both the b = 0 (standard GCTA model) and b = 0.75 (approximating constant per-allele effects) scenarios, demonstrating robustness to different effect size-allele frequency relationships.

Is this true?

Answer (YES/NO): YES